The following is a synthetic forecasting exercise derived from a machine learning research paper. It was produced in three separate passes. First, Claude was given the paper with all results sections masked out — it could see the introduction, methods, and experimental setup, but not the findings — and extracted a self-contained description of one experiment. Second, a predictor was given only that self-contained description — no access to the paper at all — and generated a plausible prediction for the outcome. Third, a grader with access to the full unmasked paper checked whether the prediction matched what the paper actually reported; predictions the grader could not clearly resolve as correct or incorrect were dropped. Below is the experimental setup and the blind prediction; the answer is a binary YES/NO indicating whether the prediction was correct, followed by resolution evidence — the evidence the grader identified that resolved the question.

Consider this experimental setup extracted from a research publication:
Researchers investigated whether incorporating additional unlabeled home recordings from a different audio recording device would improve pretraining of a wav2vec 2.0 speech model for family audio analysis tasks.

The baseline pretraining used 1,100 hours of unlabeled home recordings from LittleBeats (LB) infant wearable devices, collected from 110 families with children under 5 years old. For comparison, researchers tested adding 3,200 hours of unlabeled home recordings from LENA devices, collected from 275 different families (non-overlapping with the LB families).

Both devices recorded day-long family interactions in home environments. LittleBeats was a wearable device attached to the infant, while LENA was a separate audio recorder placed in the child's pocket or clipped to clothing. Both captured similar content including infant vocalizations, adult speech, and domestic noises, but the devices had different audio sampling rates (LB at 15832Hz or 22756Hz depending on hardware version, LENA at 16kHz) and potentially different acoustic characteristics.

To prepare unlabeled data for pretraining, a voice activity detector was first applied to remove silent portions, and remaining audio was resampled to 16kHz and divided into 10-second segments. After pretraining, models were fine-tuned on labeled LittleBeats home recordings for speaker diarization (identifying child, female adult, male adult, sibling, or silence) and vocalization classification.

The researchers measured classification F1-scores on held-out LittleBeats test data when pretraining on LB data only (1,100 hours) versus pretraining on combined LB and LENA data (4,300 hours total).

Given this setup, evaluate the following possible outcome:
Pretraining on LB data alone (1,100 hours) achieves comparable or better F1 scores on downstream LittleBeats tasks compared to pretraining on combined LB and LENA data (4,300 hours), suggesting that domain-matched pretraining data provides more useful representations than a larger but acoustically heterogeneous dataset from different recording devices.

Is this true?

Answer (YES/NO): NO